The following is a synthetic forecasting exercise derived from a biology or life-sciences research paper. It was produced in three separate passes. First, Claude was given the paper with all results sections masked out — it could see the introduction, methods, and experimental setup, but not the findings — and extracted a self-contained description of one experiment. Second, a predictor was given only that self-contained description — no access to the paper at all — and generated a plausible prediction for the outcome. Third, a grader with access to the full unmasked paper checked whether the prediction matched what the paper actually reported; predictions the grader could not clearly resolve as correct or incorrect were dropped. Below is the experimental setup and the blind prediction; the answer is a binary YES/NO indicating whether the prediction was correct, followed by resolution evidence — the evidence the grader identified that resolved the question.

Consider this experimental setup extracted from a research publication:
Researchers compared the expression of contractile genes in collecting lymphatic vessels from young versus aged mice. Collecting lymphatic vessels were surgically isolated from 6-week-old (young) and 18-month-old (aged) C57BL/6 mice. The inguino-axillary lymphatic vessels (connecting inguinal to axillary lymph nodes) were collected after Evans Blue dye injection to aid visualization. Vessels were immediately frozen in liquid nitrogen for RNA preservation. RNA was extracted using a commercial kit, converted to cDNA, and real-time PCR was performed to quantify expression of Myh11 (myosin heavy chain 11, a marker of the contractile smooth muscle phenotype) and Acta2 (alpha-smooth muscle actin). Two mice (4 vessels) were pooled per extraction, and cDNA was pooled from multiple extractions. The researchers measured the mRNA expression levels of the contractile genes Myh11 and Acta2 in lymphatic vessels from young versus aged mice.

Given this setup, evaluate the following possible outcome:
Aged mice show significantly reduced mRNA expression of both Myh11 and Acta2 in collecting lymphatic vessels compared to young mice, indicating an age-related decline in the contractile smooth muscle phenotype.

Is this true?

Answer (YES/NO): YES